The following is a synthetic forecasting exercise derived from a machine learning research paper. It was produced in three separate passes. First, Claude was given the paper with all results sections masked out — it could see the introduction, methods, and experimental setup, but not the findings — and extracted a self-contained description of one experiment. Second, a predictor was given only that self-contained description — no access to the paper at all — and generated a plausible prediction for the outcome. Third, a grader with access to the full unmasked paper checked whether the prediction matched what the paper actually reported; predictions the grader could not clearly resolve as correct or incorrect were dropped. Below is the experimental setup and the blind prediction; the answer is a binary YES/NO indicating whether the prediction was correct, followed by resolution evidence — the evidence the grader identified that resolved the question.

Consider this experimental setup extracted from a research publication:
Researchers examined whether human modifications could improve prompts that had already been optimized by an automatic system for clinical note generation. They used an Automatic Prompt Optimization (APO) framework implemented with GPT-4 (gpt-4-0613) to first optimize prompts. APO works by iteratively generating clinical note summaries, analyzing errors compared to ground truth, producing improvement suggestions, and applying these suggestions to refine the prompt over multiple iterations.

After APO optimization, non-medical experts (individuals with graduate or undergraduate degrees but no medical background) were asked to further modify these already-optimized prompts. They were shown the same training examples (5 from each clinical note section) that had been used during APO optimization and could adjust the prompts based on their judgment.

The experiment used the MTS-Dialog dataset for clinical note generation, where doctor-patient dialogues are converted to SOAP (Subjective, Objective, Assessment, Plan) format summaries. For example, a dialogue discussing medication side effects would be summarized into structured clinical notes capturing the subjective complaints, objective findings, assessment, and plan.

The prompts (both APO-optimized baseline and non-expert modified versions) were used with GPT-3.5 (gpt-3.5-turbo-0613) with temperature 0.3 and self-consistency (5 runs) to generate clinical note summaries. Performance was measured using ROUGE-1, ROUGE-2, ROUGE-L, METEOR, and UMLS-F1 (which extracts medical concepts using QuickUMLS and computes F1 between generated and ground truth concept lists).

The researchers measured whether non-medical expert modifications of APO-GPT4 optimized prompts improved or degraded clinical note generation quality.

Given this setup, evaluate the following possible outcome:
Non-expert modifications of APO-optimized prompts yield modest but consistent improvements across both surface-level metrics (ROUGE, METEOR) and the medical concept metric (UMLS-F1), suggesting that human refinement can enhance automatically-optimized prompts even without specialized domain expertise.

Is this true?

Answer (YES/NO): NO